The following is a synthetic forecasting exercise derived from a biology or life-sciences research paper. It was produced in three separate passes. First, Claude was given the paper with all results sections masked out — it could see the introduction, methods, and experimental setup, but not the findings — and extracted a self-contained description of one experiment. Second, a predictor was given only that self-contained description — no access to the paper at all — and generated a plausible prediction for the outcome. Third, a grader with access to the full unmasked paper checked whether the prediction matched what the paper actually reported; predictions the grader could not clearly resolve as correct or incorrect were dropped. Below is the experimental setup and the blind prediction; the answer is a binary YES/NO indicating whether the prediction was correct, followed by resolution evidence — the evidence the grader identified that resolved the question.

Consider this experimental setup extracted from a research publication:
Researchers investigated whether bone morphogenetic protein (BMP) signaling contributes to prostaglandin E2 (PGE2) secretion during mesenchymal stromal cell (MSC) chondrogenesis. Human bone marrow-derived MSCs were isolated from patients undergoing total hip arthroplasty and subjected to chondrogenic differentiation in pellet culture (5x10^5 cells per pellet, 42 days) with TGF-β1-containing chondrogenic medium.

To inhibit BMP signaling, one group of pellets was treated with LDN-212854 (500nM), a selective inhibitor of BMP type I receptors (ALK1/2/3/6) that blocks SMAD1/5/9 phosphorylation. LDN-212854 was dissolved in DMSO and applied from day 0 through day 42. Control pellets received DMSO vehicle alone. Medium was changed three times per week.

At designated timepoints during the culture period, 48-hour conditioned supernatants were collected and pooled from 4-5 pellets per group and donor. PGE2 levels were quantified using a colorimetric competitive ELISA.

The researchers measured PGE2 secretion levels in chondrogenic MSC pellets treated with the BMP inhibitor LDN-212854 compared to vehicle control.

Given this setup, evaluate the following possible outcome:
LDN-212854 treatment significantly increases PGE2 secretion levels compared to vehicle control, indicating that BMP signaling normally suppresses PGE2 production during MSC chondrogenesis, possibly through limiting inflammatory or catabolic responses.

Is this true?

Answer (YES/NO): NO